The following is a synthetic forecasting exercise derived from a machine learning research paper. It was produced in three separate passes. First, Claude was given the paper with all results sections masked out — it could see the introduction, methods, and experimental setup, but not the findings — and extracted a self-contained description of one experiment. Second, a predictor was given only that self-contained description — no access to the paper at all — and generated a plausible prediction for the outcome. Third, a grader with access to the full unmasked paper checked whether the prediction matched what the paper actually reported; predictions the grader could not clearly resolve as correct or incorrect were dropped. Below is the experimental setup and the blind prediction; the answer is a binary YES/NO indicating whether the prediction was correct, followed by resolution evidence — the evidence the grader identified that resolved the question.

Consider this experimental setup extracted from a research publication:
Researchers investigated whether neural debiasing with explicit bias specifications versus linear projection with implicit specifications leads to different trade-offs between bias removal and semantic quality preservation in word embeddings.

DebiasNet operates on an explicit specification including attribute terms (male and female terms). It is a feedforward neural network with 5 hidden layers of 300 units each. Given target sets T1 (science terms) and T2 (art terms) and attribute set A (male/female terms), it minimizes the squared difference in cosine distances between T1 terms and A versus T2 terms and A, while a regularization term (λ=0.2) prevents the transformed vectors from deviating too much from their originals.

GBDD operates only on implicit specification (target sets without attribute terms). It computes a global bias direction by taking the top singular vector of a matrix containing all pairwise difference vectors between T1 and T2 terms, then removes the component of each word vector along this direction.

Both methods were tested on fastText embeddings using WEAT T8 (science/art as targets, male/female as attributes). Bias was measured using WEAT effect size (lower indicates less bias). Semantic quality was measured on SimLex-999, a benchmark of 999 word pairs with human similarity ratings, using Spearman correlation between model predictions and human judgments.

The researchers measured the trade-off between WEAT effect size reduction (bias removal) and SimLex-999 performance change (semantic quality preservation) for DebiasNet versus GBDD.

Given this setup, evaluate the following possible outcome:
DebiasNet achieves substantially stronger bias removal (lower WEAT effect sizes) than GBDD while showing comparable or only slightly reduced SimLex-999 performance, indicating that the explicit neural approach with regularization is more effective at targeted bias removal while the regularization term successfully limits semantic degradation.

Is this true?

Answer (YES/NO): NO